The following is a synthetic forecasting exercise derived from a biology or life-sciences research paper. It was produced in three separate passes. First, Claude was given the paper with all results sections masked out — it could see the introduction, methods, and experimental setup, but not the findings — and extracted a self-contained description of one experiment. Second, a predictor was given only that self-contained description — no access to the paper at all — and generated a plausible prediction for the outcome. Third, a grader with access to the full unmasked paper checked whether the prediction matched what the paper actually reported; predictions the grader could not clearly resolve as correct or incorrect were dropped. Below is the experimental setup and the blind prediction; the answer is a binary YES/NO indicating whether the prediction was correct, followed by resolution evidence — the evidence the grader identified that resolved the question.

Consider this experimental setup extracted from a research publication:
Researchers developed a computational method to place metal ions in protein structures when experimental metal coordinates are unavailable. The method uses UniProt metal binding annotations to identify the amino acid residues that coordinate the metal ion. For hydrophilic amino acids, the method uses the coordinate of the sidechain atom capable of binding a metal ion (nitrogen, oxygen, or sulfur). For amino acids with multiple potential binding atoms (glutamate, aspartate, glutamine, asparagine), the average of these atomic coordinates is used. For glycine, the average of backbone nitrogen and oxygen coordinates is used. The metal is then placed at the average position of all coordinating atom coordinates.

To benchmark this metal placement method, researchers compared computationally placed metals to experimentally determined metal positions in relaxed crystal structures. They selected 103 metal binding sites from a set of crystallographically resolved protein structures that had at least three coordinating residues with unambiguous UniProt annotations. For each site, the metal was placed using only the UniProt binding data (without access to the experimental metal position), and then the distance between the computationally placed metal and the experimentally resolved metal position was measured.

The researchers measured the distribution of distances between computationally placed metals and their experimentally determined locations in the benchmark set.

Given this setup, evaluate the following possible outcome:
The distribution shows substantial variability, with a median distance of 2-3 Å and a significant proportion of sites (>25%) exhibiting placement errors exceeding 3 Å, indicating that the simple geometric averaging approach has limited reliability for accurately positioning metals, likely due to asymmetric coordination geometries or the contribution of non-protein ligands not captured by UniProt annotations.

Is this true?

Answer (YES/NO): NO